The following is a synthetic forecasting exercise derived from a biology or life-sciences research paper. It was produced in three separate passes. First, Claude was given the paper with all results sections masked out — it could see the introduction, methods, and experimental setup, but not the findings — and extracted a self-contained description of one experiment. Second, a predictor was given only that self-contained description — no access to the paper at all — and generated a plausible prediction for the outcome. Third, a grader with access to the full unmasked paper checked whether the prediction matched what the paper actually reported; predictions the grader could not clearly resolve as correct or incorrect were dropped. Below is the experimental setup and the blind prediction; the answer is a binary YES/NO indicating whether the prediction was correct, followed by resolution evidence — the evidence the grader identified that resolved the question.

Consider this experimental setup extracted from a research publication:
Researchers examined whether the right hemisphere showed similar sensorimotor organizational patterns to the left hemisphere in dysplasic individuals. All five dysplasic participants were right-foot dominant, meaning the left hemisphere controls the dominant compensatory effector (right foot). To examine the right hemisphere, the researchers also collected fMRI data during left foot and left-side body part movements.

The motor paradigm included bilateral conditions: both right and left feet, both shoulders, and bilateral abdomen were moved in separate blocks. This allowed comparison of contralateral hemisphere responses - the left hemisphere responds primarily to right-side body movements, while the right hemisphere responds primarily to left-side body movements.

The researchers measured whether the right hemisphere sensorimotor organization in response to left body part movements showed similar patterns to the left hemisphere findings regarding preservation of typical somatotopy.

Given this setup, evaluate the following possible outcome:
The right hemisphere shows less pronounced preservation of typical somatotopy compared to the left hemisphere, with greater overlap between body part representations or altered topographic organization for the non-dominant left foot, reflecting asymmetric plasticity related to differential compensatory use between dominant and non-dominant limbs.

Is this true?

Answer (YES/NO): NO